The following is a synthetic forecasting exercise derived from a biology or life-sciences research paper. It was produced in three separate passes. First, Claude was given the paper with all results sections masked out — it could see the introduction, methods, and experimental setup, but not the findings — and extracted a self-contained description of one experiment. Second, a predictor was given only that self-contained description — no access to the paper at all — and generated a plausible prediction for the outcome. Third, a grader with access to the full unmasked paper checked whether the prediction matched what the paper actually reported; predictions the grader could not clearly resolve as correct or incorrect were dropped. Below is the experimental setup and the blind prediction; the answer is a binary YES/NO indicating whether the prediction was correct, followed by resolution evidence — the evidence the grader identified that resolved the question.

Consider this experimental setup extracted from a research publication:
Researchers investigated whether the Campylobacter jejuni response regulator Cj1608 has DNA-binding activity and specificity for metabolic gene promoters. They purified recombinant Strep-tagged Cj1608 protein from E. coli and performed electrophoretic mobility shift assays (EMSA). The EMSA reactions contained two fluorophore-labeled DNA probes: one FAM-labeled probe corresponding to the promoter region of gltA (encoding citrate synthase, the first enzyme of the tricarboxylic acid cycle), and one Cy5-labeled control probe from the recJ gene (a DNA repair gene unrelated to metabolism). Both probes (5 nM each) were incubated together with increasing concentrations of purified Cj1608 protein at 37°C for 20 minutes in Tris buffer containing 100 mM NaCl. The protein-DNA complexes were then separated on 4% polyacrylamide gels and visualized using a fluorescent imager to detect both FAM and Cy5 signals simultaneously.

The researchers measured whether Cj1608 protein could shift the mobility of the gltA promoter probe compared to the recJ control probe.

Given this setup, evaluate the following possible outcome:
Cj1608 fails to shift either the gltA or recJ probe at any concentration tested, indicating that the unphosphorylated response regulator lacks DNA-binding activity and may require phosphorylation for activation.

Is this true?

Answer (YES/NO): NO